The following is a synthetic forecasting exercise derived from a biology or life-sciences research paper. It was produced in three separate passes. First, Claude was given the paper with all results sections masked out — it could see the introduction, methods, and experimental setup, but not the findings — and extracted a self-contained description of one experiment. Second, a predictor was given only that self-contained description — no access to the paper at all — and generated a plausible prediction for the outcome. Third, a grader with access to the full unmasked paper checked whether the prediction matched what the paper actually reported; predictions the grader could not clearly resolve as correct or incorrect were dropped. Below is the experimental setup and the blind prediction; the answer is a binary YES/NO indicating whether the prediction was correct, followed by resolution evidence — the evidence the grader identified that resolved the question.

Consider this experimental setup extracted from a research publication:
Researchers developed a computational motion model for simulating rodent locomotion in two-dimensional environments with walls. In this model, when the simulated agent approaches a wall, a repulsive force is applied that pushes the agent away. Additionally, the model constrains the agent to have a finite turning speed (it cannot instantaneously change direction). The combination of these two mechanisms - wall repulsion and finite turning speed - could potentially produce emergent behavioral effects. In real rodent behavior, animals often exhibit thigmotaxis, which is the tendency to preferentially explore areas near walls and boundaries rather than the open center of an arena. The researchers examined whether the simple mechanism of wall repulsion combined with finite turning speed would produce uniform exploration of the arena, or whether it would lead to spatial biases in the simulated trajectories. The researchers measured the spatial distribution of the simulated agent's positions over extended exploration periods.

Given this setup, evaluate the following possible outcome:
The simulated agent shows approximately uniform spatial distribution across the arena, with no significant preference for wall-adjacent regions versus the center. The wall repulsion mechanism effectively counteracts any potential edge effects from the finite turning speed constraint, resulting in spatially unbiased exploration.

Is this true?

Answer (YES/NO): NO